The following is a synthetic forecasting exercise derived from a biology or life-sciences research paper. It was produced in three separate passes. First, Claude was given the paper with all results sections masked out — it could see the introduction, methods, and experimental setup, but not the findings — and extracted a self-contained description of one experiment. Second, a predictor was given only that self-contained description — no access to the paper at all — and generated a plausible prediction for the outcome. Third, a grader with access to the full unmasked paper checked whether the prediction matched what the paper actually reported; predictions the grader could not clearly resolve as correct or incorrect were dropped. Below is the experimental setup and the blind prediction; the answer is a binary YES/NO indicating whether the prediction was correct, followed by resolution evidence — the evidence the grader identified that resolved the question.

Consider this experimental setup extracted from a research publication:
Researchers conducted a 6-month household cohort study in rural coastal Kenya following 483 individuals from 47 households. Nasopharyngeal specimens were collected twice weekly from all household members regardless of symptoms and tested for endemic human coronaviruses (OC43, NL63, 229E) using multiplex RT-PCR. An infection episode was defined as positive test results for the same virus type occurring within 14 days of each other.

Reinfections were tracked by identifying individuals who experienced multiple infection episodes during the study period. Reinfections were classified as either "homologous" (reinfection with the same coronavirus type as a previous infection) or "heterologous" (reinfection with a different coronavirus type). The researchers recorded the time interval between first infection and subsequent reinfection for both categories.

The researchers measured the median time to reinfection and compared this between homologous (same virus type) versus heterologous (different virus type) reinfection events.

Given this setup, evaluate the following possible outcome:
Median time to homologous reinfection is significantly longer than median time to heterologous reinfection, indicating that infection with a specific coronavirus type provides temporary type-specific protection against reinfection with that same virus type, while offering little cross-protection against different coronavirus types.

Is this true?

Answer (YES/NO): NO